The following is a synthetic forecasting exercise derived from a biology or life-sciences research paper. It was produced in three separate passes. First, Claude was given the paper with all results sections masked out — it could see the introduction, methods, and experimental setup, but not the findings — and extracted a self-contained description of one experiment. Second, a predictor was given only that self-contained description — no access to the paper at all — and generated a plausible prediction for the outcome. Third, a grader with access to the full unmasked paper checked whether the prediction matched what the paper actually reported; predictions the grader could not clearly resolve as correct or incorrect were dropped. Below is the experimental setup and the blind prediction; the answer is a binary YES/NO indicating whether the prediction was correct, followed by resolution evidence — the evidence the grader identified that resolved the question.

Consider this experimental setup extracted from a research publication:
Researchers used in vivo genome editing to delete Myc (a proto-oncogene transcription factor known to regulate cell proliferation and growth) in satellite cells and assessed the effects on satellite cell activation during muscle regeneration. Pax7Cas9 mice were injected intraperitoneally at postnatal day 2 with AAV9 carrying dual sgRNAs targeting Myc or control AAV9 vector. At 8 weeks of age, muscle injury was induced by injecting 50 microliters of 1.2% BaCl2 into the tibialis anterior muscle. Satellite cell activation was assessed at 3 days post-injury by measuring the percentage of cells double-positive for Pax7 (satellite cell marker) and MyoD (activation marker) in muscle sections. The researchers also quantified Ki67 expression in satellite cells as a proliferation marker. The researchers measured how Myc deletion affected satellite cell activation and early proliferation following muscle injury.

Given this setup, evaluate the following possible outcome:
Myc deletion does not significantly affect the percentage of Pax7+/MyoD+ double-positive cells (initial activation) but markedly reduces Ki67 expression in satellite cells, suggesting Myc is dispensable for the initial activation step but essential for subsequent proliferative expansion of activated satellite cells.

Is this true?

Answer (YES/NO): NO